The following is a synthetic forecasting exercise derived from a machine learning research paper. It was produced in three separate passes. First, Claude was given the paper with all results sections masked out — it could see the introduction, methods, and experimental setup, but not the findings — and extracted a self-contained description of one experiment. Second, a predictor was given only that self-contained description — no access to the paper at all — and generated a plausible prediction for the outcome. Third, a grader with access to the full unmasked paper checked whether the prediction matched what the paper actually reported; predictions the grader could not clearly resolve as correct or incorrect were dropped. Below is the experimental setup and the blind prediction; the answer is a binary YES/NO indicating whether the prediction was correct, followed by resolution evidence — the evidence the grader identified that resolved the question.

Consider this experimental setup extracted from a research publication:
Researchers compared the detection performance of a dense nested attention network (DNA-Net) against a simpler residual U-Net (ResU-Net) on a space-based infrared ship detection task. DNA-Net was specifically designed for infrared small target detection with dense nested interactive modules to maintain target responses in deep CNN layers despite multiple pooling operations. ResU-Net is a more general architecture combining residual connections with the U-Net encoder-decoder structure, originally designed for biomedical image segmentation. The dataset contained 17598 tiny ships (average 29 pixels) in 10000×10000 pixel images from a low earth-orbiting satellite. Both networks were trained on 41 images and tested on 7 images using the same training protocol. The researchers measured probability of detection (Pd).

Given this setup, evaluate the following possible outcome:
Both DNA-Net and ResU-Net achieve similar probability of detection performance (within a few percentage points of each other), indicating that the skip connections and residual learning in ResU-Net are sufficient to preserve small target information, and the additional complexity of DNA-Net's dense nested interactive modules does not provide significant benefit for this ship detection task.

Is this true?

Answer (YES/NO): YES